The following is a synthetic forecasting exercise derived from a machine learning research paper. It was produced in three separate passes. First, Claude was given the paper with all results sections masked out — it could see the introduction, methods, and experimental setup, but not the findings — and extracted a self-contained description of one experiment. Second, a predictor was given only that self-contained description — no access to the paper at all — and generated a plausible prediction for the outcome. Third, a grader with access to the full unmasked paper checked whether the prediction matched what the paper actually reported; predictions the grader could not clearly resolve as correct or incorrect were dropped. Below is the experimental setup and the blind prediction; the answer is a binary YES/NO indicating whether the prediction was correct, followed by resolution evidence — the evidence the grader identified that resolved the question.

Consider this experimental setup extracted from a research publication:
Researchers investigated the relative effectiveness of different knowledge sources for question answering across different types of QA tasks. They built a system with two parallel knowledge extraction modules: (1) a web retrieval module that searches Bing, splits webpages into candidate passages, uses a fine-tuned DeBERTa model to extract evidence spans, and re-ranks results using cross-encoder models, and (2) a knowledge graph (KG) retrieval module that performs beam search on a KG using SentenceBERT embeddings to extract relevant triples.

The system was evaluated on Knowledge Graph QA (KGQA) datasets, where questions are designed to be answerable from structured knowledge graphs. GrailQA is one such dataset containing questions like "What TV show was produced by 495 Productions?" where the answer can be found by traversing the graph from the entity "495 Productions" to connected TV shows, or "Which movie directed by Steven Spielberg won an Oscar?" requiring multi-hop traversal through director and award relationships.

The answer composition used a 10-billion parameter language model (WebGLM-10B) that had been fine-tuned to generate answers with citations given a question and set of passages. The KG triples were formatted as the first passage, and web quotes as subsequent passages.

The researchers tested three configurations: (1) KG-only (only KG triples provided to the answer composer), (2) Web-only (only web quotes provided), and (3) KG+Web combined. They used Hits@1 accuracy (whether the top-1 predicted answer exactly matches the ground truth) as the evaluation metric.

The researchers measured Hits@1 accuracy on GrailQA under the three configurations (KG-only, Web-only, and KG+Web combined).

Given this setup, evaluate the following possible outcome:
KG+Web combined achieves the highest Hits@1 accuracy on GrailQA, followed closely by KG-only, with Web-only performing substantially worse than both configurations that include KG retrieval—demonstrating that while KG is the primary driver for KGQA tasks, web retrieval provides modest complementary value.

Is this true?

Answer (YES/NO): NO